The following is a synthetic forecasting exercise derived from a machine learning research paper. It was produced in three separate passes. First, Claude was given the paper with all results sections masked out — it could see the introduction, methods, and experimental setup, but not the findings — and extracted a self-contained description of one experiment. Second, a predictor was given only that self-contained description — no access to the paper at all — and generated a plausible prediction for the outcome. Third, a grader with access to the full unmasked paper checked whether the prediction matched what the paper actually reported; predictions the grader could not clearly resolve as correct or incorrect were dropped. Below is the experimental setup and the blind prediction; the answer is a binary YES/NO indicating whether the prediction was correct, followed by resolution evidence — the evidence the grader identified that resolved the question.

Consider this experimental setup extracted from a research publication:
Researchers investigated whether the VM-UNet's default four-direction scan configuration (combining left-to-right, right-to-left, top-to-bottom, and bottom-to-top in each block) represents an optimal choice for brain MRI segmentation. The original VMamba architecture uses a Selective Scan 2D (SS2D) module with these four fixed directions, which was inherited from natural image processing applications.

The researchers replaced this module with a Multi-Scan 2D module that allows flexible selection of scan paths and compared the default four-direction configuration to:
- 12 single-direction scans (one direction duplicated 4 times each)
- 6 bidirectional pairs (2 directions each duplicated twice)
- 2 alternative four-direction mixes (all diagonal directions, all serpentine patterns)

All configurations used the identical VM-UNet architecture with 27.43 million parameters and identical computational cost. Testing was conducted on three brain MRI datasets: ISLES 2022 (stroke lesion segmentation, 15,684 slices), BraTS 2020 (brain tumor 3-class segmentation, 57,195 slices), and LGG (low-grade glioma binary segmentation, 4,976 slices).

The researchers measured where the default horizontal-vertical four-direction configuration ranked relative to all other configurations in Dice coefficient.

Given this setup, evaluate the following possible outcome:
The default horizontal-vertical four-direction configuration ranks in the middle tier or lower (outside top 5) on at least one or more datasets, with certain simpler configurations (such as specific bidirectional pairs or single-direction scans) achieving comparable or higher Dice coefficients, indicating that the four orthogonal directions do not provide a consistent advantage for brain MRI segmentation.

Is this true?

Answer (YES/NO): NO